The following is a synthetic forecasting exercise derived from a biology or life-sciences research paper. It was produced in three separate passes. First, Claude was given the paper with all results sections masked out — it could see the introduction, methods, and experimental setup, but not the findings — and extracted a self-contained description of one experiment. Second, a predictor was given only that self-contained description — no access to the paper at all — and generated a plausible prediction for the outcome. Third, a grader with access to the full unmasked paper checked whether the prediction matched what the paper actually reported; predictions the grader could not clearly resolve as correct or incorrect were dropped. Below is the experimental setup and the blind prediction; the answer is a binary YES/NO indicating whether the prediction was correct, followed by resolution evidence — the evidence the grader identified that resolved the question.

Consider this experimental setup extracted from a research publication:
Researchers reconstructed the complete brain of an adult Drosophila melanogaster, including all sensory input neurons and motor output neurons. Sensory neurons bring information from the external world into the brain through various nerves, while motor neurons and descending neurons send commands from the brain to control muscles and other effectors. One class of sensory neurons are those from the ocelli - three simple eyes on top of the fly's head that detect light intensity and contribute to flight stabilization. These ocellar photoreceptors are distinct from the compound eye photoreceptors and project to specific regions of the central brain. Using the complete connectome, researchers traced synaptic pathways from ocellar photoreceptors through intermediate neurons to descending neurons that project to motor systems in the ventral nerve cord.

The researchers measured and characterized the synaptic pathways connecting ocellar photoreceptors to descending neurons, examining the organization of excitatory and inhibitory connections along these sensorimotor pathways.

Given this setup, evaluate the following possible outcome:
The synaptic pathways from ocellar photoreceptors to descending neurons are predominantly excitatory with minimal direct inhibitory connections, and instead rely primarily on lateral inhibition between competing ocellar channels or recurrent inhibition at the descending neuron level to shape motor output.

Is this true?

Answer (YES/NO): NO